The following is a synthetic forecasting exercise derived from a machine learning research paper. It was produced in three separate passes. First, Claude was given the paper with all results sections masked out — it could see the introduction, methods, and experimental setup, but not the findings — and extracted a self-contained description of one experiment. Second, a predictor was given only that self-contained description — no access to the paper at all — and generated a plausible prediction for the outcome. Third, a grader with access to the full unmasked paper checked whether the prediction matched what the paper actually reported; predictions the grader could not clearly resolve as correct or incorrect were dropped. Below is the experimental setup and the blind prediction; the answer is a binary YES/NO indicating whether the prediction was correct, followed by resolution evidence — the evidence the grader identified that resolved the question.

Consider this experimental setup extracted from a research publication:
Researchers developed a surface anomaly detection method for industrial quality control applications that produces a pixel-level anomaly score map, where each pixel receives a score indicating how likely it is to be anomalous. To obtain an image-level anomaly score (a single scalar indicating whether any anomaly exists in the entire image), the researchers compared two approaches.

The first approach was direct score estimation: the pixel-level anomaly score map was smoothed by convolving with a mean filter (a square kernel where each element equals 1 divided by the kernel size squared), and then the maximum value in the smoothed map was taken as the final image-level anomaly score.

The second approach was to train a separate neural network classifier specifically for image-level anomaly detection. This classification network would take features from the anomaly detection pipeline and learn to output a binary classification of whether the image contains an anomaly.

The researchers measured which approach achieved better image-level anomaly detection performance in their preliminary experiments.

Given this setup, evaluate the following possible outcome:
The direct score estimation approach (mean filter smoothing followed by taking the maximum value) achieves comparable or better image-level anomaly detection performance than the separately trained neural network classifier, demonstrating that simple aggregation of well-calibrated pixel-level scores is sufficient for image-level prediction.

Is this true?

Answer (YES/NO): YES